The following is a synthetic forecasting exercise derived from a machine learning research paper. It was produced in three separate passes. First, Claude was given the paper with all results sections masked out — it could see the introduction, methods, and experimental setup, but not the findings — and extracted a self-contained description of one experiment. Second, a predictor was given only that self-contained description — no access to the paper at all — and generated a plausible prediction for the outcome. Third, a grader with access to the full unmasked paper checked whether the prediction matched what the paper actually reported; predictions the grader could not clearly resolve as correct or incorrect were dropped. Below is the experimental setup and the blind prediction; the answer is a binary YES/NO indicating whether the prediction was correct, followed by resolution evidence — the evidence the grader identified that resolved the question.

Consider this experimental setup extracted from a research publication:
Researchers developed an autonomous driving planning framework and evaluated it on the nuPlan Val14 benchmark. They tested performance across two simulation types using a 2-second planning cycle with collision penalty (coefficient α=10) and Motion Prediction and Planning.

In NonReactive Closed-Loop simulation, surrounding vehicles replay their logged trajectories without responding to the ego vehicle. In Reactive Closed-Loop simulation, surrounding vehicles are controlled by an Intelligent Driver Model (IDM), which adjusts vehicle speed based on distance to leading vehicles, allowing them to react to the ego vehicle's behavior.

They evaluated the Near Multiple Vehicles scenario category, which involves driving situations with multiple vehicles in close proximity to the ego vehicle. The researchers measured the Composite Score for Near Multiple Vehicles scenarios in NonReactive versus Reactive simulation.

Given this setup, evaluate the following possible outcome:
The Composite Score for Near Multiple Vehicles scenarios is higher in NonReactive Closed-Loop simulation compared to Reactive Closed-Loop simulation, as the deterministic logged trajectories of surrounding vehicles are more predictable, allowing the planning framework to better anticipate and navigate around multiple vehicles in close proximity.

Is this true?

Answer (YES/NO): YES